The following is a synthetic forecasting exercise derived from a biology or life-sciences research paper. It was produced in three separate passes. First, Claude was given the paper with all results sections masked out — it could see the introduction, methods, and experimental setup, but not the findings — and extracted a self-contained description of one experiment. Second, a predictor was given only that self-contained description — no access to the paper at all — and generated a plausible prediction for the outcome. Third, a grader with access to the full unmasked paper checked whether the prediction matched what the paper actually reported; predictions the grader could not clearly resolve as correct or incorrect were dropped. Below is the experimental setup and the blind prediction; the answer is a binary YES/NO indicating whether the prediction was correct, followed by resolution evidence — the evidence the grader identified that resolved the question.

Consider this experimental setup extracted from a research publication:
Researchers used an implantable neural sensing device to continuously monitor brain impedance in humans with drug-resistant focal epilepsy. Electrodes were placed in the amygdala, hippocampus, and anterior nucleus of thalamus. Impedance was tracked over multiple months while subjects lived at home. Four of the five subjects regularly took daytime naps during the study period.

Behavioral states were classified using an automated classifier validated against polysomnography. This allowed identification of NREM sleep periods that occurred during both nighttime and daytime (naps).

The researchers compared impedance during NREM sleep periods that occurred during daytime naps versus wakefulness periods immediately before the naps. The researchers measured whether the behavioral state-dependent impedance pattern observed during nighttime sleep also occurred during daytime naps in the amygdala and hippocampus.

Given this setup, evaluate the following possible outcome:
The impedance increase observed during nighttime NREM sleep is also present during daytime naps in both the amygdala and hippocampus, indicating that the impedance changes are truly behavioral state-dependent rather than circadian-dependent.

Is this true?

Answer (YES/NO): NO